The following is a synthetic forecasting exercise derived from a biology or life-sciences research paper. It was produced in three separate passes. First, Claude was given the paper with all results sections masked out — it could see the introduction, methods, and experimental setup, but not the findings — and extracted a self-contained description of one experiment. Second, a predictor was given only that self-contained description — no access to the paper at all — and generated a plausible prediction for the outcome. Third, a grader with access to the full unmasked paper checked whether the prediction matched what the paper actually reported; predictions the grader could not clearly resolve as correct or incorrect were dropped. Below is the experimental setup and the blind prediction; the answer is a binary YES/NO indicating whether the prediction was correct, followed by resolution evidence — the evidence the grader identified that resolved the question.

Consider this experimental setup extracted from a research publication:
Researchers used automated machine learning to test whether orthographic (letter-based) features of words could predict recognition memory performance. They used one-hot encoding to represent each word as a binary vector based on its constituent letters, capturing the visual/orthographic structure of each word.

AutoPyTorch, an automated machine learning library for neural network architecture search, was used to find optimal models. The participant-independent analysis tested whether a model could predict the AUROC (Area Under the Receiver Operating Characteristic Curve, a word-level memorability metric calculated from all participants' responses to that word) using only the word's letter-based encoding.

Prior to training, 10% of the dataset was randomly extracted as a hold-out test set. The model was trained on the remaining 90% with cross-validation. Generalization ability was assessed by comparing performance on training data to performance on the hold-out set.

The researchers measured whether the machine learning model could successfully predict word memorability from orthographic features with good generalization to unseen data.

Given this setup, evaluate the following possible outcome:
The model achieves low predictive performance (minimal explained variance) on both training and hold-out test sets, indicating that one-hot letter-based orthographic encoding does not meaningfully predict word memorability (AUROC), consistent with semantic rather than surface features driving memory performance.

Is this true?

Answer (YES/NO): NO